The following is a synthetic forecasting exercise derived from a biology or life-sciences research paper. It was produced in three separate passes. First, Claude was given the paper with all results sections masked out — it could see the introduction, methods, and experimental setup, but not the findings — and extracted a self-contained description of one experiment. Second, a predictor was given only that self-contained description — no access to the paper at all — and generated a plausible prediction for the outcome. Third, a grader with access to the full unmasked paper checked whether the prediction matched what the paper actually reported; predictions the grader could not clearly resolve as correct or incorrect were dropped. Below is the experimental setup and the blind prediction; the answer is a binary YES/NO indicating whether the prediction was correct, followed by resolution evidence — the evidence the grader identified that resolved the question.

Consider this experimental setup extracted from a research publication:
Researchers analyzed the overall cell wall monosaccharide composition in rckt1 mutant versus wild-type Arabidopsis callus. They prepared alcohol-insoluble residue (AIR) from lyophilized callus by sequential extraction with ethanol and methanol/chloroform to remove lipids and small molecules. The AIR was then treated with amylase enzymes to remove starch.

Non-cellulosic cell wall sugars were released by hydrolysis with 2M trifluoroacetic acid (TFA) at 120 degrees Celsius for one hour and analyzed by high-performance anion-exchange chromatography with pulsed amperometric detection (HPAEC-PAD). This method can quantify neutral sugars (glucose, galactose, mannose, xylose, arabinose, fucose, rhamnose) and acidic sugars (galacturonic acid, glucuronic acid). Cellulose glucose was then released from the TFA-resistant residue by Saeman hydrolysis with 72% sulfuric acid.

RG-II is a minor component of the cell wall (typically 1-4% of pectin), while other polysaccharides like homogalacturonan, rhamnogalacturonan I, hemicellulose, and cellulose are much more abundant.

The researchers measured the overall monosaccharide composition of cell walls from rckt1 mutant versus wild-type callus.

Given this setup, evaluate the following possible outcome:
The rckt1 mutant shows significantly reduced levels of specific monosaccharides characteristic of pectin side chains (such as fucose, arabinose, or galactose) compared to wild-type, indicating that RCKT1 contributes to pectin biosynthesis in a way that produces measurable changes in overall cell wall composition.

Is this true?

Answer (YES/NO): NO